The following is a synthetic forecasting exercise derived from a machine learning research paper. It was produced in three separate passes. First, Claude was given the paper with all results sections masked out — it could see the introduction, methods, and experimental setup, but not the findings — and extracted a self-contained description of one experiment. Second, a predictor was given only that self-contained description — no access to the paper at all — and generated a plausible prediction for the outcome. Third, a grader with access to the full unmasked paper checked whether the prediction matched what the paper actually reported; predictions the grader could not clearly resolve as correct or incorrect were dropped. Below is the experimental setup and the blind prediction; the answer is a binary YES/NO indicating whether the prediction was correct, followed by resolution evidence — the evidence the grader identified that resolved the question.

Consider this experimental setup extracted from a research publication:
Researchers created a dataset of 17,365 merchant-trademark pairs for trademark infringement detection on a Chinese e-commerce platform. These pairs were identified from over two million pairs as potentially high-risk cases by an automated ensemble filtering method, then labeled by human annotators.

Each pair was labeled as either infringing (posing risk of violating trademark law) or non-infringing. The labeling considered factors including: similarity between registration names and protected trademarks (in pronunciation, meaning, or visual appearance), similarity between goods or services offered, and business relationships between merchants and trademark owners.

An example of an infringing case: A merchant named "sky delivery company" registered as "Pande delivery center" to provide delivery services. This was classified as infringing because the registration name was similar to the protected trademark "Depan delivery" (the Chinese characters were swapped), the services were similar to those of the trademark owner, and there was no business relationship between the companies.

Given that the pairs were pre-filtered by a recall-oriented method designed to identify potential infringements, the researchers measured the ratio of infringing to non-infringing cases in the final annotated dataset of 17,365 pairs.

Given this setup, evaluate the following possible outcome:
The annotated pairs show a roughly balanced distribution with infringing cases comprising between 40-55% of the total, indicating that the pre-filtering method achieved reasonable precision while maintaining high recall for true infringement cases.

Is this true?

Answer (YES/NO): NO